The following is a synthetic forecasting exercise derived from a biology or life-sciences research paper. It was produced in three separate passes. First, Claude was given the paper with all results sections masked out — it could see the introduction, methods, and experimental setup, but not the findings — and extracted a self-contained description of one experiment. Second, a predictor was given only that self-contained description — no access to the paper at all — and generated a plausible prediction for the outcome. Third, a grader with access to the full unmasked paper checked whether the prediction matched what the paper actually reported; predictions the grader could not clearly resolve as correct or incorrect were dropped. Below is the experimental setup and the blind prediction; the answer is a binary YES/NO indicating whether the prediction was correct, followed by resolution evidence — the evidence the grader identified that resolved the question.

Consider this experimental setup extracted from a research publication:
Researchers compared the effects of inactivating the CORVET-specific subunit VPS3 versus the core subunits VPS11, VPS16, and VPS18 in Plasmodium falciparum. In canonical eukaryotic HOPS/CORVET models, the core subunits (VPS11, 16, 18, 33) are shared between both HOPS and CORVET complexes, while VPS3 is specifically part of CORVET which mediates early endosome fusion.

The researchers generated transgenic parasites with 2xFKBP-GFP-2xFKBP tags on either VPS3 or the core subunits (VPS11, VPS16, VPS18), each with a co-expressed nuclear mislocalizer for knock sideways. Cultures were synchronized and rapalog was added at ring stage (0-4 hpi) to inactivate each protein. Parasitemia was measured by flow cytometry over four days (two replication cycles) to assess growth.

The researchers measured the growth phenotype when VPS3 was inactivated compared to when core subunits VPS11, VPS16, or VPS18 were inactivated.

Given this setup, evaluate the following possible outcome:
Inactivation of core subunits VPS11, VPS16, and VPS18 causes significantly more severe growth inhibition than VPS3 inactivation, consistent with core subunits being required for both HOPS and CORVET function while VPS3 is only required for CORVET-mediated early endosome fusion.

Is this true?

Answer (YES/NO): YES